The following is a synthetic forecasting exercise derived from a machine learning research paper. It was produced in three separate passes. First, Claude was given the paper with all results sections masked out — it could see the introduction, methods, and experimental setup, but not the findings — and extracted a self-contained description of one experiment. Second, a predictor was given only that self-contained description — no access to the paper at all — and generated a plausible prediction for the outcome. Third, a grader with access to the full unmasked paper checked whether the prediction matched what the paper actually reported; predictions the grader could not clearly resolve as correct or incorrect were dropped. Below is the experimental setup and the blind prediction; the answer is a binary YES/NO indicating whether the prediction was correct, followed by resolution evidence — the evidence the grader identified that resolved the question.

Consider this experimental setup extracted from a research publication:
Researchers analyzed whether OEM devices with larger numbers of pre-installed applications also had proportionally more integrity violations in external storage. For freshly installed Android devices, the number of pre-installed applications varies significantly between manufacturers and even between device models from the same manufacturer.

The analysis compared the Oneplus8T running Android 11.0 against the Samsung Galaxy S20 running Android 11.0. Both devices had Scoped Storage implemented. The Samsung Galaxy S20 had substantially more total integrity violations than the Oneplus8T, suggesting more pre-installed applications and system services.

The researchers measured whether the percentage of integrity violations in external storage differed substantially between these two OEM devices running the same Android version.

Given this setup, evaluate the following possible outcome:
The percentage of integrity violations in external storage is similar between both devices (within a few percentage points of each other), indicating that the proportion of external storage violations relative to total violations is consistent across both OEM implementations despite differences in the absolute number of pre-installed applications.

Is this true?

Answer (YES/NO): NO